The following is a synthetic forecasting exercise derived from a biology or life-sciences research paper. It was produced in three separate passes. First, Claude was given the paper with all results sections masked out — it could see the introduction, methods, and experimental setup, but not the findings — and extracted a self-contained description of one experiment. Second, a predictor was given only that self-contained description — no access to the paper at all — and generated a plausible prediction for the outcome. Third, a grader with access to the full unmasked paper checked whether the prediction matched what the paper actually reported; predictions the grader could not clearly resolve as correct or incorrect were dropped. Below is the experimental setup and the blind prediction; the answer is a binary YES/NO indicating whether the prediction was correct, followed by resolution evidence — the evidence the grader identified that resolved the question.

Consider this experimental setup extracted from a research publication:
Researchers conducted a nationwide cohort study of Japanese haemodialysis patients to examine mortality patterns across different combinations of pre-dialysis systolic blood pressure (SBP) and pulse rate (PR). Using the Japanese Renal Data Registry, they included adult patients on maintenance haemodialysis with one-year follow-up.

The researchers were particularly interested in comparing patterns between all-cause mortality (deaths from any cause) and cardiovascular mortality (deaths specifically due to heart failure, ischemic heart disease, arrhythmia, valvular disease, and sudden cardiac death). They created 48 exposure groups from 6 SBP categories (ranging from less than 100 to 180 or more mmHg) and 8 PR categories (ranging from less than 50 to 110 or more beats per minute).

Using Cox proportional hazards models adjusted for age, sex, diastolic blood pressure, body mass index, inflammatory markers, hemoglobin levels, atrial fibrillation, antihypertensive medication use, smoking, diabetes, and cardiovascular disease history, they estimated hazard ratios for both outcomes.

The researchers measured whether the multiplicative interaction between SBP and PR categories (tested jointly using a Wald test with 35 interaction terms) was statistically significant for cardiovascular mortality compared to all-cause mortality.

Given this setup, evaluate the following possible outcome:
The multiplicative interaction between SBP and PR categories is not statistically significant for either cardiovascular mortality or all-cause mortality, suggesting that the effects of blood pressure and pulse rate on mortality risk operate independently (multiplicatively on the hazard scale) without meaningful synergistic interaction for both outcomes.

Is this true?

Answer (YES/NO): NO